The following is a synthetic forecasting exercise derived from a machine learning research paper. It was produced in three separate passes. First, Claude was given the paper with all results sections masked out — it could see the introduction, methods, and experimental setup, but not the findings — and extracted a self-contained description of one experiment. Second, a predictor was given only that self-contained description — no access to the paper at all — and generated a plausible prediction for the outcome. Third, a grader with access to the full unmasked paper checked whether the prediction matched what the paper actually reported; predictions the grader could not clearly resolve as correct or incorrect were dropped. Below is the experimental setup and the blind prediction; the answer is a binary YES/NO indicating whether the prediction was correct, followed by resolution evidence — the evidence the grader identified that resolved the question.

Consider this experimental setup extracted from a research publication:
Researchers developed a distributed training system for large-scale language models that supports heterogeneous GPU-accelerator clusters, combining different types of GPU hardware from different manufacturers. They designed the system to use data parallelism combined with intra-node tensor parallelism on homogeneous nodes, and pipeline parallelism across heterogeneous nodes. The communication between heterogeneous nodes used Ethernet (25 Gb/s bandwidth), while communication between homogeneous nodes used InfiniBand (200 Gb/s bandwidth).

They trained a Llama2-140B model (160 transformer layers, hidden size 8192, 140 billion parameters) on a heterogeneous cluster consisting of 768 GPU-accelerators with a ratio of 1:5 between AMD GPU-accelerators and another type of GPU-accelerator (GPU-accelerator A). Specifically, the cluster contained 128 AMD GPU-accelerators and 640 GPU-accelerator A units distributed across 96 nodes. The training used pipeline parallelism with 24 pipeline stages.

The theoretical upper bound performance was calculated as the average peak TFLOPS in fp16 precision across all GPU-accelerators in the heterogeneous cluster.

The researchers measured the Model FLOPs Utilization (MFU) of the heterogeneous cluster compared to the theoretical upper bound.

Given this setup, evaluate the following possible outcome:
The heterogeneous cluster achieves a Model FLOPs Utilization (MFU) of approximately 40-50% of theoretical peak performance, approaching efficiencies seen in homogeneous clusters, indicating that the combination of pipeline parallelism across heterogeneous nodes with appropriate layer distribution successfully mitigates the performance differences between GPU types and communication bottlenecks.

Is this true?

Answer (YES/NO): NO